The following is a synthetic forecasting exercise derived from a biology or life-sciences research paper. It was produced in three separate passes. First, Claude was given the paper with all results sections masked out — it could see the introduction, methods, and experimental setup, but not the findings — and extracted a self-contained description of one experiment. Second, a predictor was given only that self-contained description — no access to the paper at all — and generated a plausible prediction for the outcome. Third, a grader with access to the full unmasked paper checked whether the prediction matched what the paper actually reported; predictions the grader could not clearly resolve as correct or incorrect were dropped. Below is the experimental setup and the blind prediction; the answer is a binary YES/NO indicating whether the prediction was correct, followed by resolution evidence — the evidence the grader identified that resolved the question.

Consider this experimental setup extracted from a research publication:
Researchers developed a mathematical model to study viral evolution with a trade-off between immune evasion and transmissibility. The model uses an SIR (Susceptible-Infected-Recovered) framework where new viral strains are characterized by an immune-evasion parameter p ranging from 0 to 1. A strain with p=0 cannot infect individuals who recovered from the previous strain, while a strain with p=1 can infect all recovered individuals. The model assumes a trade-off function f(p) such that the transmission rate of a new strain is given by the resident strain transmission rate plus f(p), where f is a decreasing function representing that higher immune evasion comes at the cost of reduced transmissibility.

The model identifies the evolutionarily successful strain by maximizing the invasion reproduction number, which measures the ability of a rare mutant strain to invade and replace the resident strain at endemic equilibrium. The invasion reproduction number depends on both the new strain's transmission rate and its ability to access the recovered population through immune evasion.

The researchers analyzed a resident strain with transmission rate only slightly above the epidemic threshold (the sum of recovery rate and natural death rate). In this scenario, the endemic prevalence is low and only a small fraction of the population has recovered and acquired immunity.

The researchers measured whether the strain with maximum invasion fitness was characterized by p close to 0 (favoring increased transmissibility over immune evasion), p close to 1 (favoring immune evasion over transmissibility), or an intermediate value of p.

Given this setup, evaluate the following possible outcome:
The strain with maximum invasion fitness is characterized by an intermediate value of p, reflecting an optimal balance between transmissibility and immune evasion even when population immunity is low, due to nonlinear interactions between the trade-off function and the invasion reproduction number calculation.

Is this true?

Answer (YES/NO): NO